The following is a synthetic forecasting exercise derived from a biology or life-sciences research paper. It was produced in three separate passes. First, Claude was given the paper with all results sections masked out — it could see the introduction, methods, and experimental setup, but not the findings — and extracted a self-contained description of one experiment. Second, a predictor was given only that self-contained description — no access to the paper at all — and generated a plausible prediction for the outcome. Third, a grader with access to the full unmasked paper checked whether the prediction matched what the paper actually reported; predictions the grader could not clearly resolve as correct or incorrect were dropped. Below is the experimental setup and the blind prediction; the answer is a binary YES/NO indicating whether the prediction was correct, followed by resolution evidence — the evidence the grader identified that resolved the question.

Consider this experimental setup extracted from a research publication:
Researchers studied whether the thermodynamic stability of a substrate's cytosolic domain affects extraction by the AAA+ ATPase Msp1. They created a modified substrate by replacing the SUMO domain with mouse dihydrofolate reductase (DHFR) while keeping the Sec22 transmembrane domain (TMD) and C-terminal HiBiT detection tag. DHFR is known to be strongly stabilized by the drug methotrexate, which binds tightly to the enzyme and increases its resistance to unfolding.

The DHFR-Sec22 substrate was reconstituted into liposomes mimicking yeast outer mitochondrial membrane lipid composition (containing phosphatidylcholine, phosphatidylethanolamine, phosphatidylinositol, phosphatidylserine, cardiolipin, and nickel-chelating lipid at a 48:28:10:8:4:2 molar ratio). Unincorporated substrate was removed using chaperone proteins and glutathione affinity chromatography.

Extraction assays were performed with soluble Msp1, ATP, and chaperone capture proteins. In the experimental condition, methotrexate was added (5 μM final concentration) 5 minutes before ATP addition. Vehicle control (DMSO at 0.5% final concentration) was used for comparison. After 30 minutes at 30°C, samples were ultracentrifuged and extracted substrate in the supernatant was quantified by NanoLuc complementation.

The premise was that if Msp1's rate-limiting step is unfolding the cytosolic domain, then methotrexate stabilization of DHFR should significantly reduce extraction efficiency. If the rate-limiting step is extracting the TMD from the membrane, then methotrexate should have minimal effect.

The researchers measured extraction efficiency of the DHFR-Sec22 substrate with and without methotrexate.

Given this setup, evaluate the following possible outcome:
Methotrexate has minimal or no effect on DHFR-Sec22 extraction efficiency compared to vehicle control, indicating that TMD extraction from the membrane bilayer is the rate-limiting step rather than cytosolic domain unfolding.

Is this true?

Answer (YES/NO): YES